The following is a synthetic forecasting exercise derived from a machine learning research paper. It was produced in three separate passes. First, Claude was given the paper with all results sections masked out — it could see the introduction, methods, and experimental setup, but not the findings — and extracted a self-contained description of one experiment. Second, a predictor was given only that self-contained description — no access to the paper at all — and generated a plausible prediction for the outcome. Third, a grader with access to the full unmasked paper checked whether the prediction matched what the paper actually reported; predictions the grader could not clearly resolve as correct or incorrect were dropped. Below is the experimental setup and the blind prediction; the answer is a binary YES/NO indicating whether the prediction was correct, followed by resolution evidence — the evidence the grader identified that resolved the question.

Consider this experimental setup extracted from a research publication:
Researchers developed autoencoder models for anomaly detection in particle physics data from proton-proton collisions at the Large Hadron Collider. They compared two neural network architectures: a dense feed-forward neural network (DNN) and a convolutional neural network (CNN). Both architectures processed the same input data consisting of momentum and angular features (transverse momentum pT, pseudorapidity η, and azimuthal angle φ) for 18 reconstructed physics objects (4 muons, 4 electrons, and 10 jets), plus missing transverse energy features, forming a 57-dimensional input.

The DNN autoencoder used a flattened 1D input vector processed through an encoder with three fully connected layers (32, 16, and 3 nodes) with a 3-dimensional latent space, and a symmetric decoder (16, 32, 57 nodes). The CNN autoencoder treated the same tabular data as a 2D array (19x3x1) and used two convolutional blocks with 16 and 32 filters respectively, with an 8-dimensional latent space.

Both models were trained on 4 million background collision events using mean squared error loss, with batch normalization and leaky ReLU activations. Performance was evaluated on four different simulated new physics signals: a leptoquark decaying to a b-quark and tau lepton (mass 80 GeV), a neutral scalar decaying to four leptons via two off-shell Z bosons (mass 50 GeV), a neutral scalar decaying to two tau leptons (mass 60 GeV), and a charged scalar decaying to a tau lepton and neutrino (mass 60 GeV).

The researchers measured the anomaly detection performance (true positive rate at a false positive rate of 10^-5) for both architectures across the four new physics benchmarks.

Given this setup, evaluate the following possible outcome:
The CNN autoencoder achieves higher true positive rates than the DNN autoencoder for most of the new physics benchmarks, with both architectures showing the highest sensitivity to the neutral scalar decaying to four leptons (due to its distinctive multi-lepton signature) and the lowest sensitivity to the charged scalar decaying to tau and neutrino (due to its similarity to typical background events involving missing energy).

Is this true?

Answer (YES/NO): NO